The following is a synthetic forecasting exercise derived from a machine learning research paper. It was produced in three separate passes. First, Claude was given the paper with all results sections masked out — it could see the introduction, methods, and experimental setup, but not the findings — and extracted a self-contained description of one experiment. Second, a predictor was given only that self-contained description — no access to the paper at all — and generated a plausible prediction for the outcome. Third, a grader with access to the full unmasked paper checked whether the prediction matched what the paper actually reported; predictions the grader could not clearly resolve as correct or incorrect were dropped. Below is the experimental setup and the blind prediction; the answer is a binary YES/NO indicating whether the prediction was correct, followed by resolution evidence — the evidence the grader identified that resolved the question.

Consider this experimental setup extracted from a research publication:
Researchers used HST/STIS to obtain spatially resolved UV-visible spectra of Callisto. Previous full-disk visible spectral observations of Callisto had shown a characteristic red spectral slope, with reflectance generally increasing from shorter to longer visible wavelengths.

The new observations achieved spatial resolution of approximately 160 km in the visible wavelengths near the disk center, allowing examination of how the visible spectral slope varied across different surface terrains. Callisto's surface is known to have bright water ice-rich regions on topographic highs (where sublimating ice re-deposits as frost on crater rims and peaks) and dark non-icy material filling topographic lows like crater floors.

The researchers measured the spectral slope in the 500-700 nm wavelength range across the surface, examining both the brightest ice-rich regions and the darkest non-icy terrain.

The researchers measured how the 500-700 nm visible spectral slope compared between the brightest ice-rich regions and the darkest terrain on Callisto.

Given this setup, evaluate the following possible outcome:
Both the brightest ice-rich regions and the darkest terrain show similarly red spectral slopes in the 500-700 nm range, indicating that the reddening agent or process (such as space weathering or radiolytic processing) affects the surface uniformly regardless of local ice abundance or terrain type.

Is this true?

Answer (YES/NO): NO